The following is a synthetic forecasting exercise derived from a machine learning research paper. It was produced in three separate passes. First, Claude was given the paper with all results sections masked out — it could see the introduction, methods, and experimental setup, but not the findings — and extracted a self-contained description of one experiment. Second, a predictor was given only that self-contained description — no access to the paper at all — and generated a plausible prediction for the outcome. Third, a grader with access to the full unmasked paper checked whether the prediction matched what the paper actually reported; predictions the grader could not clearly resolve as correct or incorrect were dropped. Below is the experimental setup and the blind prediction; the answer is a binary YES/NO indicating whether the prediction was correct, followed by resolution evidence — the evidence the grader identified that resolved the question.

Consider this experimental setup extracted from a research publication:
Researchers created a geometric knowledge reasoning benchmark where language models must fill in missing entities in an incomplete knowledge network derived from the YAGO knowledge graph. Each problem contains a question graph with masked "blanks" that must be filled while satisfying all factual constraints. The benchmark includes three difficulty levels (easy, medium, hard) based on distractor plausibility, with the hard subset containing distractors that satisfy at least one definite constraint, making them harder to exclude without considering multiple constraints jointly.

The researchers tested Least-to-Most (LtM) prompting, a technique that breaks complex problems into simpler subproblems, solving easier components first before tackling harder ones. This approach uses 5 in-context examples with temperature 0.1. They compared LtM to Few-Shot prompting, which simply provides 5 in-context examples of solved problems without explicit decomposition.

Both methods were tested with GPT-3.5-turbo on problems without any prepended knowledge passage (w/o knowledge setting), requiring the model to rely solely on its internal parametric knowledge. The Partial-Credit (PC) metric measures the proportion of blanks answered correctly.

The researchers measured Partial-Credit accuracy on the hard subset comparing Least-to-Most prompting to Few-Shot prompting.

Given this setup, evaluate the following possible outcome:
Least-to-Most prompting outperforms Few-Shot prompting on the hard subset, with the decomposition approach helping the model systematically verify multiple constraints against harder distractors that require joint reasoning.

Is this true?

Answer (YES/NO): NO